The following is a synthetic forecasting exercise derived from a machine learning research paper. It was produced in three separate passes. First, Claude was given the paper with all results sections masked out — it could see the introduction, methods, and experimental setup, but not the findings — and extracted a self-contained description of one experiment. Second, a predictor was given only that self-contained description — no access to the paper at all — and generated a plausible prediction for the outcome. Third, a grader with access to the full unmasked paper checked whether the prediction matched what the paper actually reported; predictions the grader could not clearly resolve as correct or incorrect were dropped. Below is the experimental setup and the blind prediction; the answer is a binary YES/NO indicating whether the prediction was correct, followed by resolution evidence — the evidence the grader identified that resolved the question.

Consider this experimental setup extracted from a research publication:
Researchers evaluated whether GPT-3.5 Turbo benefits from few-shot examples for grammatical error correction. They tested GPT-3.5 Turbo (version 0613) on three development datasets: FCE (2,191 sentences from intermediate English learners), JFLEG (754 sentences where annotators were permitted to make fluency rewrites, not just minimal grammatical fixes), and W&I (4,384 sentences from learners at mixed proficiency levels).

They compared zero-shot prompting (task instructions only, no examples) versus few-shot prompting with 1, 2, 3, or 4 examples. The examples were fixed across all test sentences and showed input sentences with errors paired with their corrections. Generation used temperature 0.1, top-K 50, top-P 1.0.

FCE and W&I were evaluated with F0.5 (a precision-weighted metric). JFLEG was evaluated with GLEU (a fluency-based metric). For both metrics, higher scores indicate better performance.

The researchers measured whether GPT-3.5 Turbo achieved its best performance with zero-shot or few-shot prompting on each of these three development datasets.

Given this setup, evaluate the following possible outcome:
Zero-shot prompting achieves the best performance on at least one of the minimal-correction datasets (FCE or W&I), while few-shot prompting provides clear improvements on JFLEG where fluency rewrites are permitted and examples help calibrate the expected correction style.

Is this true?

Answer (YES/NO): YES